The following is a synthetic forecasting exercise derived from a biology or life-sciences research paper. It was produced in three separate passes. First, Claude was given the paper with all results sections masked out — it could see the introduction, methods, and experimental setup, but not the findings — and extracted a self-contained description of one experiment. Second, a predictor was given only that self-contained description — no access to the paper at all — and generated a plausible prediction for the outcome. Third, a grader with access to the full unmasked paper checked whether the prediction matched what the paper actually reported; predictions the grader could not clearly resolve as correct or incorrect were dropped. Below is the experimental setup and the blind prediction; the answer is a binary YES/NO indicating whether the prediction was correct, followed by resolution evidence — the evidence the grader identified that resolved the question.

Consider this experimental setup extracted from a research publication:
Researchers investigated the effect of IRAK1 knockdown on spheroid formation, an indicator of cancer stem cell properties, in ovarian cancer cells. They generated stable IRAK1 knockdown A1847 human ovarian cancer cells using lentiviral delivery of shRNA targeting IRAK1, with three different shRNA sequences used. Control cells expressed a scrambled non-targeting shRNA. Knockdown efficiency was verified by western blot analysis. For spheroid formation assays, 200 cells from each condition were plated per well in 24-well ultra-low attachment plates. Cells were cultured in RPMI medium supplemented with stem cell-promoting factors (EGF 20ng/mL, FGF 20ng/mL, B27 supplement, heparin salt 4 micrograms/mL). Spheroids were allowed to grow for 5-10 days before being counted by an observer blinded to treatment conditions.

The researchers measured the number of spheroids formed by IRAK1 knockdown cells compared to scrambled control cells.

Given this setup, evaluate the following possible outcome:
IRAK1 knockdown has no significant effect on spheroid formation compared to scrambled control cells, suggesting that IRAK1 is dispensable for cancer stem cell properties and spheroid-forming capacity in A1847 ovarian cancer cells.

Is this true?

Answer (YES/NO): NO